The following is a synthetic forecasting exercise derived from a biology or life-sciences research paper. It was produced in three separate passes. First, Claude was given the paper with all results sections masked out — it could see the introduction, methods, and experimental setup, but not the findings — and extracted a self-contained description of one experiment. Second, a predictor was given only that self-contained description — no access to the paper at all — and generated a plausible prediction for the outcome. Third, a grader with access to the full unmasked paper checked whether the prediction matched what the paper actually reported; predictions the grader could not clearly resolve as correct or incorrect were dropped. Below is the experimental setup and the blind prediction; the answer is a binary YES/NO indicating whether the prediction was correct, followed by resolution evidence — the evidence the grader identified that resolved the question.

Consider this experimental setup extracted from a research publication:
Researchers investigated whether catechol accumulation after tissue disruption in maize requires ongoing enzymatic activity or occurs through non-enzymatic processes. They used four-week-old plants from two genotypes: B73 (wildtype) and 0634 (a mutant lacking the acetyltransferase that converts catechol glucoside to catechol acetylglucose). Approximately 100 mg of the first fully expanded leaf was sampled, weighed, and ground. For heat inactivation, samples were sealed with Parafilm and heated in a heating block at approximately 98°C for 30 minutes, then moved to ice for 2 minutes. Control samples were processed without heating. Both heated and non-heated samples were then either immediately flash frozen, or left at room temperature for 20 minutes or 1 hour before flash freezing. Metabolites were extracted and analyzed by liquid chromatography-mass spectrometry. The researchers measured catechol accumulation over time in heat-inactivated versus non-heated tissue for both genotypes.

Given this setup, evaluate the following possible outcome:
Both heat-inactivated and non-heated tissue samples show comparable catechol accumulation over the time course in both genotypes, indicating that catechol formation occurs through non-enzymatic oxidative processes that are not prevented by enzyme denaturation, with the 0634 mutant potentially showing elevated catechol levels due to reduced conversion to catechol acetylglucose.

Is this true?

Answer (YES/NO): NO